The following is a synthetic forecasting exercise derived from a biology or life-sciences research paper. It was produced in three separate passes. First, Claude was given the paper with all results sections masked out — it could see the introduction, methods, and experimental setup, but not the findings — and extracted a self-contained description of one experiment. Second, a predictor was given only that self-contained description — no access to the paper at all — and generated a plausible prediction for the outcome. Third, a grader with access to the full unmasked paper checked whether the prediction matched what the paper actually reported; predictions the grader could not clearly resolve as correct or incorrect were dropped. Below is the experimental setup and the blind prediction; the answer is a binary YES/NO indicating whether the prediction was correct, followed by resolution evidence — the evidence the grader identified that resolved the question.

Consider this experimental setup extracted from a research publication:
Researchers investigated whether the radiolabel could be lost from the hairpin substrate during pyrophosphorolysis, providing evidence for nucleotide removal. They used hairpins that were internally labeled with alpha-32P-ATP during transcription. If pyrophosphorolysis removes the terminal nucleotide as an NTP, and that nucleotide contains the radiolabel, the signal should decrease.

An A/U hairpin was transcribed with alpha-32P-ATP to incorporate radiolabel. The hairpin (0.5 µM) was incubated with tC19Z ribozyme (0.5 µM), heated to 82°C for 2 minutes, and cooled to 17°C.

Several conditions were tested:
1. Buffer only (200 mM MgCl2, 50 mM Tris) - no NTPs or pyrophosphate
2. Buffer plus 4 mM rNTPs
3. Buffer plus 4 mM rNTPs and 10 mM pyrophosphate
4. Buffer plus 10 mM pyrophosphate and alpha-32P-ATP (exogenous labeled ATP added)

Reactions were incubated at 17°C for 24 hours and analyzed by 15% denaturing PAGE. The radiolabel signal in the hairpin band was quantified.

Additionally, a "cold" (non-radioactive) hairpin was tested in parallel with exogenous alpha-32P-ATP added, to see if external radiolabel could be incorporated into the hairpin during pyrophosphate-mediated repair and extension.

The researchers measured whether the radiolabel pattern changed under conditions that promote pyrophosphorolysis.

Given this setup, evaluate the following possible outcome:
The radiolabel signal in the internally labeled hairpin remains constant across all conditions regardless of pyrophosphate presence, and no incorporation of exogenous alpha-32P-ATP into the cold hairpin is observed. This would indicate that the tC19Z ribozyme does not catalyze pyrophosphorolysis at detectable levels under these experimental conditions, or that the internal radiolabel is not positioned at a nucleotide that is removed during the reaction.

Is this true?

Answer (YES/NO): NO